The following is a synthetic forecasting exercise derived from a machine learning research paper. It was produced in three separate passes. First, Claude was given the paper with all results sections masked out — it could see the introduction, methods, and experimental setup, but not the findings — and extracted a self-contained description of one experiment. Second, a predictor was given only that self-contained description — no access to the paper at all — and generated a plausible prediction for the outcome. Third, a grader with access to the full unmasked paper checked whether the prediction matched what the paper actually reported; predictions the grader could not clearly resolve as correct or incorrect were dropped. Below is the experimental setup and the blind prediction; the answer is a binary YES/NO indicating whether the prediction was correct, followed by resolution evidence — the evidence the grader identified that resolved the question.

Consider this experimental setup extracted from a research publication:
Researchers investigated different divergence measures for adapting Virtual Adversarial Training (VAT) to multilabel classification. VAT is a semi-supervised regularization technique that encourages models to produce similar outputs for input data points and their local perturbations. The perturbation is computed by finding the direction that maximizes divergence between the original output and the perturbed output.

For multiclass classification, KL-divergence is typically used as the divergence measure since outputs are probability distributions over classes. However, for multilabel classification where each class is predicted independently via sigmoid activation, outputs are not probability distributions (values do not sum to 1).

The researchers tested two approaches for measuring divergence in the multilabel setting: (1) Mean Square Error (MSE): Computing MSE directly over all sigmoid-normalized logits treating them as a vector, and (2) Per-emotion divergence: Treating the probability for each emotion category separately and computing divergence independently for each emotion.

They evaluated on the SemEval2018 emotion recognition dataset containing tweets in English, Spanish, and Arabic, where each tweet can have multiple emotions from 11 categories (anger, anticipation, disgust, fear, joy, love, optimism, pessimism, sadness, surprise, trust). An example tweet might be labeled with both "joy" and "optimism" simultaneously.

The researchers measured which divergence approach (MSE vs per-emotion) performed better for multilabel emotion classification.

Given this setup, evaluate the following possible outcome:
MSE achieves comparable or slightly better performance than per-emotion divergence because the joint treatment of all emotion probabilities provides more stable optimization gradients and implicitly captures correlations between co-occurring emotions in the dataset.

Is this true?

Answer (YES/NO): NO